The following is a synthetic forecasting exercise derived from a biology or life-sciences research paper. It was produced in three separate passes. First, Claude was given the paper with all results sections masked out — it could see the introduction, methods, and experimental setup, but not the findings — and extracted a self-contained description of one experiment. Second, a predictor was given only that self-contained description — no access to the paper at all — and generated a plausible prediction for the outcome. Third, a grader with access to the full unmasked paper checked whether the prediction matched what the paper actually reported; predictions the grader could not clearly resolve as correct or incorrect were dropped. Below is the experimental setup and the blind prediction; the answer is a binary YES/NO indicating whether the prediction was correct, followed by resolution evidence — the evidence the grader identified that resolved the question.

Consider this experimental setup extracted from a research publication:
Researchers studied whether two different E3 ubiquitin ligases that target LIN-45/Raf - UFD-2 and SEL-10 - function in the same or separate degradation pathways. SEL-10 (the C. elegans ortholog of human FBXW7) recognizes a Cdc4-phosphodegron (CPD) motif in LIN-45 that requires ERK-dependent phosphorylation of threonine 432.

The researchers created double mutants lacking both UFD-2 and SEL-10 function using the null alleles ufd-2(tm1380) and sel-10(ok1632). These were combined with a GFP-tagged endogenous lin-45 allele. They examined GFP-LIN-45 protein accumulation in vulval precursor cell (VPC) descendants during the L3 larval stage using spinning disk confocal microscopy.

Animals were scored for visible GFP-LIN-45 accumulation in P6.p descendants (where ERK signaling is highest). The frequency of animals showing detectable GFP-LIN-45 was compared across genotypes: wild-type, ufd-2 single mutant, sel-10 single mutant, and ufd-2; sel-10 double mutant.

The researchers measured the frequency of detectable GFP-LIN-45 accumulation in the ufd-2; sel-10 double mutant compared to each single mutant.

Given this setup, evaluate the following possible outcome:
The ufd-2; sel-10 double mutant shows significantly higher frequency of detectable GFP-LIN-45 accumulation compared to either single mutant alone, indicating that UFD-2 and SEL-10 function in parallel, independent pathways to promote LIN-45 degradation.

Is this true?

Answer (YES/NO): NO